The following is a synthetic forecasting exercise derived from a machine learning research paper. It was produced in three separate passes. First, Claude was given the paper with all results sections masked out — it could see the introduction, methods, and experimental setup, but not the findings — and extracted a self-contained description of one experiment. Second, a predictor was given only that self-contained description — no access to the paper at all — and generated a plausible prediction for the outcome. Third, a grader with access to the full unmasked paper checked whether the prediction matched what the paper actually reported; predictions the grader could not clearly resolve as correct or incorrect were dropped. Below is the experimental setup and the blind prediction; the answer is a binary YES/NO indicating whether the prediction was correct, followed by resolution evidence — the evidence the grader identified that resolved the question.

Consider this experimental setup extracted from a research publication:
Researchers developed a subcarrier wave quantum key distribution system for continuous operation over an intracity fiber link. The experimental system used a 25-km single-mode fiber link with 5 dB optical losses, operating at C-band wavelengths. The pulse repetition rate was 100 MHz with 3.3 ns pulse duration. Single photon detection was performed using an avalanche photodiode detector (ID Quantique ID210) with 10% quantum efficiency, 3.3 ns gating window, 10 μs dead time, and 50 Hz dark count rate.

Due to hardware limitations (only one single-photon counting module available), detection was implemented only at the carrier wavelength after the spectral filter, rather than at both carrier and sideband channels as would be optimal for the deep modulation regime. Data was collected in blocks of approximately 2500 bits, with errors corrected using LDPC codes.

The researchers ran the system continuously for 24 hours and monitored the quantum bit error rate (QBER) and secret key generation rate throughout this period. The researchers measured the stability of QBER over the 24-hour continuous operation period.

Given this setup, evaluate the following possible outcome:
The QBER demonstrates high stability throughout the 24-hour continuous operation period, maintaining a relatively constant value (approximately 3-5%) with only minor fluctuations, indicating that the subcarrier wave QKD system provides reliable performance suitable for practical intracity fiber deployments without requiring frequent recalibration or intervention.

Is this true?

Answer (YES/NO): YES